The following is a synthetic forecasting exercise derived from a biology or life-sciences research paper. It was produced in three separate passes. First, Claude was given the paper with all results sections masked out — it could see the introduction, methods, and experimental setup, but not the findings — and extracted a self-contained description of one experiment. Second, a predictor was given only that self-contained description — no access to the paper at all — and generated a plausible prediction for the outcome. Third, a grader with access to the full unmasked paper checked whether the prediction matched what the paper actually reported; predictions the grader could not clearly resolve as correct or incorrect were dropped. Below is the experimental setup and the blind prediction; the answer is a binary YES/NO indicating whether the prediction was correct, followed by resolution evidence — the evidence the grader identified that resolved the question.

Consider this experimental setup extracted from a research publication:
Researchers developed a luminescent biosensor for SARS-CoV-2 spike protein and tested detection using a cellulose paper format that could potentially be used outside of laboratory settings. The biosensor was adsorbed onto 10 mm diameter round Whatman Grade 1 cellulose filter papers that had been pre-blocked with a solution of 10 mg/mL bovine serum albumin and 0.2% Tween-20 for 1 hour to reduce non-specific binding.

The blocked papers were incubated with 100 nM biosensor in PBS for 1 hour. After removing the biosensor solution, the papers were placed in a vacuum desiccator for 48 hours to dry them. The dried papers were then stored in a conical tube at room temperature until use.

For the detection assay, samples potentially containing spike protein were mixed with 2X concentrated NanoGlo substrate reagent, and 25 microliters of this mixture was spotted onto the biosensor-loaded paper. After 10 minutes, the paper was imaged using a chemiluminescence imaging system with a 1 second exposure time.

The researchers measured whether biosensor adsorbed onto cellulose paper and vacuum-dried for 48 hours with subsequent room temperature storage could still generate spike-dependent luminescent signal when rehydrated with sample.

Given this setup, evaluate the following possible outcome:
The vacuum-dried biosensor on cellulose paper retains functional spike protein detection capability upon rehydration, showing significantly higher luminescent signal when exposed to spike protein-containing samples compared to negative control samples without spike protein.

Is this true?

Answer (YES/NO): YES